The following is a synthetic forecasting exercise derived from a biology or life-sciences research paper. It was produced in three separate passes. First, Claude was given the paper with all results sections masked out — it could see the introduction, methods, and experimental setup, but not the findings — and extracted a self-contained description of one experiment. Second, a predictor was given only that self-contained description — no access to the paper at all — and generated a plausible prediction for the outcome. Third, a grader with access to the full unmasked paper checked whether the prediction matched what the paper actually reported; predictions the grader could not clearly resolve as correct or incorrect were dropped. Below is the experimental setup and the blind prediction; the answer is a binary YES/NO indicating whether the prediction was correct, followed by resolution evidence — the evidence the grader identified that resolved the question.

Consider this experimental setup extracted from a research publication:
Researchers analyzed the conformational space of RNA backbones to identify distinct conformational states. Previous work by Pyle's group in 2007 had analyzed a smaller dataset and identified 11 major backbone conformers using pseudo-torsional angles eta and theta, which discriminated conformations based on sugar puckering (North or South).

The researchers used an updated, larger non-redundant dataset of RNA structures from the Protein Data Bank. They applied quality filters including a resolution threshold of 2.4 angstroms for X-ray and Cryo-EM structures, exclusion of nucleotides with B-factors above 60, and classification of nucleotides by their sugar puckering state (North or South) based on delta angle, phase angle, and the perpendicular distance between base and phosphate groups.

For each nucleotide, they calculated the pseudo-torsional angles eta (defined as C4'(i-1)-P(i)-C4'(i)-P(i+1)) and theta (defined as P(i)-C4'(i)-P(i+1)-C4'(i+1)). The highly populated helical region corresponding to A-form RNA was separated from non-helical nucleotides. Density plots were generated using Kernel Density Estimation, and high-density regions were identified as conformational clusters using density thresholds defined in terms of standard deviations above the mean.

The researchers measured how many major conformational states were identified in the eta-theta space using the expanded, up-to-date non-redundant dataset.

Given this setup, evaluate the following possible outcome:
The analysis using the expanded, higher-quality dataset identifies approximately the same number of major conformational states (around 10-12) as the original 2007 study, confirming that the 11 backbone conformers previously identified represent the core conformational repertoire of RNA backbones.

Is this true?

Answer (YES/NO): NO